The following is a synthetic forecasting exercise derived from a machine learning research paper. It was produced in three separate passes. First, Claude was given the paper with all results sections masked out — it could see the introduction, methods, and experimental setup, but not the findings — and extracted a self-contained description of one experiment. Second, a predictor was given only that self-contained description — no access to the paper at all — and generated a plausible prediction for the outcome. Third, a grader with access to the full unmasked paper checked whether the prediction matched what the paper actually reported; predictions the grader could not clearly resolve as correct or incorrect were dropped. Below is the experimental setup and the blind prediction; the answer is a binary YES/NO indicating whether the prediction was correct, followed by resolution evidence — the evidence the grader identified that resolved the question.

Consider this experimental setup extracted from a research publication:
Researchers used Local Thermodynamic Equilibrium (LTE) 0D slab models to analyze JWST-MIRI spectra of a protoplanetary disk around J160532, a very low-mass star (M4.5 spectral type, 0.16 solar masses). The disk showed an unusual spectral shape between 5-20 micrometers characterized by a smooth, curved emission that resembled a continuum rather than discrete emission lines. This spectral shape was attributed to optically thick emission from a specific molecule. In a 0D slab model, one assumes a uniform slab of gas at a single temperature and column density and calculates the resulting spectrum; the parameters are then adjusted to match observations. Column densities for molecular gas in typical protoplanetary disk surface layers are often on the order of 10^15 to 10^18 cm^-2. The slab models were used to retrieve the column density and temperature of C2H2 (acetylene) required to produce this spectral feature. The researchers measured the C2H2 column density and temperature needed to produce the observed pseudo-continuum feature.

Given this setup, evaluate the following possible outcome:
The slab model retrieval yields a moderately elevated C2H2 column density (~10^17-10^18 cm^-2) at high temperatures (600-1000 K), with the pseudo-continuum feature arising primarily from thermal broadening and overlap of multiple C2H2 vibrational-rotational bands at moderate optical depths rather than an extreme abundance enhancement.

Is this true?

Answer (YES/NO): NO